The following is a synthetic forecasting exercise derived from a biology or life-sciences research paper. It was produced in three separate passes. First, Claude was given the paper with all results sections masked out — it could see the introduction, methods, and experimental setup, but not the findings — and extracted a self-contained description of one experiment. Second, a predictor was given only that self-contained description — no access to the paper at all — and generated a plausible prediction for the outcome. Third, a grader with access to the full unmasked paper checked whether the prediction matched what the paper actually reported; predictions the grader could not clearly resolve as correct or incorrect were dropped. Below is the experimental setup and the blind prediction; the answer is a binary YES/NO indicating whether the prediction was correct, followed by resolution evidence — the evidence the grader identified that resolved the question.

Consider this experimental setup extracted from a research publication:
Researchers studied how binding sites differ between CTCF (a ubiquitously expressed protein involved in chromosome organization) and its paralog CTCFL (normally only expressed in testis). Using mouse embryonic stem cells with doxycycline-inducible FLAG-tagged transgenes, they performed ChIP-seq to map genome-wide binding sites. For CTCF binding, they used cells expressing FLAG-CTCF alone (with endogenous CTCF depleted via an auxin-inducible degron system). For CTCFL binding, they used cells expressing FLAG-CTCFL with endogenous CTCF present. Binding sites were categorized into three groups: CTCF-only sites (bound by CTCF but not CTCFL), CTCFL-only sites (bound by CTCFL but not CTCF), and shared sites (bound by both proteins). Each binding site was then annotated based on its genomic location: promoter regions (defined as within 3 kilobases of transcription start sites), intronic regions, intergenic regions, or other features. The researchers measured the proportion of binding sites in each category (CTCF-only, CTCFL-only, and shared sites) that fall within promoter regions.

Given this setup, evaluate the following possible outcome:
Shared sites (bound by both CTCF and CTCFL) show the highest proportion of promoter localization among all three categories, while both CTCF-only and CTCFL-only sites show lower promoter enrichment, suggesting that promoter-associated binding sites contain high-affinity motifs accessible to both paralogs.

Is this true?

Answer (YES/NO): NO